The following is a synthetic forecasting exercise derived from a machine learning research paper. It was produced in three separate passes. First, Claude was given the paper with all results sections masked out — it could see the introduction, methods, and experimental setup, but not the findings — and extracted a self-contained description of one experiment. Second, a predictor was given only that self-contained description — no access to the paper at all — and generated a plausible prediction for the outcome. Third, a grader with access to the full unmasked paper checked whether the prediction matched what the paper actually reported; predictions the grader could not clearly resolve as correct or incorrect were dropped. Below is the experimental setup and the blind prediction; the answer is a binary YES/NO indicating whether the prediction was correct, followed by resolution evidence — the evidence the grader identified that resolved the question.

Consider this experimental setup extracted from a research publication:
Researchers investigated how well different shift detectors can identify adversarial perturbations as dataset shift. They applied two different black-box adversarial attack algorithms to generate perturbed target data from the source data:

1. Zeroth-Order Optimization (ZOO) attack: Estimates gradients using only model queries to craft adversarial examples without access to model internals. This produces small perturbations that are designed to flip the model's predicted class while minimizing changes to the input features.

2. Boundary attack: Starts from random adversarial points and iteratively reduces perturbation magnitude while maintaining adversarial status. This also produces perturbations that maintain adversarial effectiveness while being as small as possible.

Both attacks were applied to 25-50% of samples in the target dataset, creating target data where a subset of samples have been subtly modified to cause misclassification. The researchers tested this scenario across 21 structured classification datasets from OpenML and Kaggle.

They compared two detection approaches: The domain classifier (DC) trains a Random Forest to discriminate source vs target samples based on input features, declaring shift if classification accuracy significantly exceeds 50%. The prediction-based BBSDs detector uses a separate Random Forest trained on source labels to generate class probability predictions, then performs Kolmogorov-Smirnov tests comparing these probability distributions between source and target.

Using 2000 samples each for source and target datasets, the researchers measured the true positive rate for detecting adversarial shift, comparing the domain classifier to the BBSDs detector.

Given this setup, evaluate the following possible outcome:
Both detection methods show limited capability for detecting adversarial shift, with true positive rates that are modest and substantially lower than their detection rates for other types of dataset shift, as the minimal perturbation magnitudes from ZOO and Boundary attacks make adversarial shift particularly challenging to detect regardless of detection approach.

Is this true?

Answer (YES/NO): NO